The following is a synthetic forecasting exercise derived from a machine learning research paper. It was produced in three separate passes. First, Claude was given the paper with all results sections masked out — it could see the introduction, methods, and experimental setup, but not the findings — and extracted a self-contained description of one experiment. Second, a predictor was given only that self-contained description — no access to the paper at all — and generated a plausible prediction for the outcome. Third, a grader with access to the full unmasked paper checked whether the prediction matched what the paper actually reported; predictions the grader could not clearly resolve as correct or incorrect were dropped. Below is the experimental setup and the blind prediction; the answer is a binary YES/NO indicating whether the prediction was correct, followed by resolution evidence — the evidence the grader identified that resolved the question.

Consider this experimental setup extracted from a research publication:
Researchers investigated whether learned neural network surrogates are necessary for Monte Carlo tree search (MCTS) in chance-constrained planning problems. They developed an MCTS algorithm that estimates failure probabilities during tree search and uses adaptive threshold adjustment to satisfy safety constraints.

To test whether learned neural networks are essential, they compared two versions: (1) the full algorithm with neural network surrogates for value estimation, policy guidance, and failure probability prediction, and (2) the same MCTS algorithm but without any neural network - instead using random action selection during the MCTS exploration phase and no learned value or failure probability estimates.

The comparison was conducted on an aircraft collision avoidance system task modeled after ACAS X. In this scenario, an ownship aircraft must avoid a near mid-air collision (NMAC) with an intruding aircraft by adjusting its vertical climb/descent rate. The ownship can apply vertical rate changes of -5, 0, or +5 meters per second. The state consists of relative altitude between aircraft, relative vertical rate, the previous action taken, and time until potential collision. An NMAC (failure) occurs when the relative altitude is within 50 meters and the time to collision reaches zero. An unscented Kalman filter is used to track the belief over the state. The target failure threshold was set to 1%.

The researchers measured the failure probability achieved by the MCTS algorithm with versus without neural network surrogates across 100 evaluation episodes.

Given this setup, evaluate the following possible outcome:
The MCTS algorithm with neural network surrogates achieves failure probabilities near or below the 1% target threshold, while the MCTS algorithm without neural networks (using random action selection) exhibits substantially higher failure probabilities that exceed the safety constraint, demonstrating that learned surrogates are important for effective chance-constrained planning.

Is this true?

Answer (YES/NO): YES